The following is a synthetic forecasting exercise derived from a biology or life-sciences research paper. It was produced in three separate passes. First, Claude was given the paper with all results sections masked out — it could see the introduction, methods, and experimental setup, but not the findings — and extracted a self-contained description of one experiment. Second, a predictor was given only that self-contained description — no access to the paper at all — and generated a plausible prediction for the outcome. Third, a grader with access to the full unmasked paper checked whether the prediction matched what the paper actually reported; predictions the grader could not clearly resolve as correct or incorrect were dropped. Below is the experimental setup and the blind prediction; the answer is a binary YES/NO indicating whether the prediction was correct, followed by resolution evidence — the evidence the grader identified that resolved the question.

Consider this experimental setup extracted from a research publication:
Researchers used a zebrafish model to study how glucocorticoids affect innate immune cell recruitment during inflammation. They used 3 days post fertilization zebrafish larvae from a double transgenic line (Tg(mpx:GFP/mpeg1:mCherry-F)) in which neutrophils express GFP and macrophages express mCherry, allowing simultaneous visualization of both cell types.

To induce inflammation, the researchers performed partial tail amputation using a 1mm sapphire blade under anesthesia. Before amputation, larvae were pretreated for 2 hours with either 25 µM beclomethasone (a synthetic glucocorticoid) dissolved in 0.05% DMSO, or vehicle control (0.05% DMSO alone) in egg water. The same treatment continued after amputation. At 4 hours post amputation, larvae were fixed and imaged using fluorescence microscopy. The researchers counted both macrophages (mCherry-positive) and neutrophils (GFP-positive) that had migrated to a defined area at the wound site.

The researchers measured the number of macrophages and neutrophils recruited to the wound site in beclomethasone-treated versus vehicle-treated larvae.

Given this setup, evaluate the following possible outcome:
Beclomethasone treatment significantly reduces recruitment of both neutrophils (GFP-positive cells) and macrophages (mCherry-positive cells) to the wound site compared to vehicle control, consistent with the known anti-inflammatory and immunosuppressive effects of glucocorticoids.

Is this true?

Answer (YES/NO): NO